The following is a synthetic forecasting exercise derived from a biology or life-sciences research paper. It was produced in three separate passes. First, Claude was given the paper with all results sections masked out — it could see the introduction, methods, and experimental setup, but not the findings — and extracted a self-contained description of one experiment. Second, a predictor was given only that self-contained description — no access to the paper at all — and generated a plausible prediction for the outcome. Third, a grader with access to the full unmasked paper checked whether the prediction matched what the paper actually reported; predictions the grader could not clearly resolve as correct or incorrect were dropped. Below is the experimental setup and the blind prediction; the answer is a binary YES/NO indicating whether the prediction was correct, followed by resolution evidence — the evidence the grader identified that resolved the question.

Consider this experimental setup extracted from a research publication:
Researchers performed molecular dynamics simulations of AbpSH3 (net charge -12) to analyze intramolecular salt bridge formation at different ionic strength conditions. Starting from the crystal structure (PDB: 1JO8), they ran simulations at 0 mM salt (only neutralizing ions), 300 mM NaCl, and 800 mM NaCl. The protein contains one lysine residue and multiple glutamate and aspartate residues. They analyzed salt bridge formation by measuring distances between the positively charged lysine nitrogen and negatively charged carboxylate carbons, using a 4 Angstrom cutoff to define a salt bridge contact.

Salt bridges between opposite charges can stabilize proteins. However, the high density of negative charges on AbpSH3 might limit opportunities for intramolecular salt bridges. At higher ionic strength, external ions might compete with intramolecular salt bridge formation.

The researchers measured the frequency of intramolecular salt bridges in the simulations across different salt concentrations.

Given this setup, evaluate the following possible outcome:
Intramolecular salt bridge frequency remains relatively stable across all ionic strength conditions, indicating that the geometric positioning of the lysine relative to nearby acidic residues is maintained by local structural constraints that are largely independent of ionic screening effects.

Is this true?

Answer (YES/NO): NO